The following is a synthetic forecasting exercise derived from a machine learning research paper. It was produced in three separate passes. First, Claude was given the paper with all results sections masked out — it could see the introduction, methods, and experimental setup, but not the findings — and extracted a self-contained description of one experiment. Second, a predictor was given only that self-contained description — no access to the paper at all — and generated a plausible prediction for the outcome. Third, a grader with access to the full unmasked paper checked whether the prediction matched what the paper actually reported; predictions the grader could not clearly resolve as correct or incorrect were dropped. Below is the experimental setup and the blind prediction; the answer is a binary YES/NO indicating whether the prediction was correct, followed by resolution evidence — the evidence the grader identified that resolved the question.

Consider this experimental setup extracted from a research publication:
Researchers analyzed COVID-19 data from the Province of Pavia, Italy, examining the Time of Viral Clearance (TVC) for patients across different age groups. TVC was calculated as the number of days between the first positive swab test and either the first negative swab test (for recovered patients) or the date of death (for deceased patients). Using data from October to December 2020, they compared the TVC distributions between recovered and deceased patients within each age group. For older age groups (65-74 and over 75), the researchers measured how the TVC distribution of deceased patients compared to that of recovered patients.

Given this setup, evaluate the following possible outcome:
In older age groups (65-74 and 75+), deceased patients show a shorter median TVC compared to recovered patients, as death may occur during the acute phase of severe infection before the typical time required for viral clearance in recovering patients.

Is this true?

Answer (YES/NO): YES